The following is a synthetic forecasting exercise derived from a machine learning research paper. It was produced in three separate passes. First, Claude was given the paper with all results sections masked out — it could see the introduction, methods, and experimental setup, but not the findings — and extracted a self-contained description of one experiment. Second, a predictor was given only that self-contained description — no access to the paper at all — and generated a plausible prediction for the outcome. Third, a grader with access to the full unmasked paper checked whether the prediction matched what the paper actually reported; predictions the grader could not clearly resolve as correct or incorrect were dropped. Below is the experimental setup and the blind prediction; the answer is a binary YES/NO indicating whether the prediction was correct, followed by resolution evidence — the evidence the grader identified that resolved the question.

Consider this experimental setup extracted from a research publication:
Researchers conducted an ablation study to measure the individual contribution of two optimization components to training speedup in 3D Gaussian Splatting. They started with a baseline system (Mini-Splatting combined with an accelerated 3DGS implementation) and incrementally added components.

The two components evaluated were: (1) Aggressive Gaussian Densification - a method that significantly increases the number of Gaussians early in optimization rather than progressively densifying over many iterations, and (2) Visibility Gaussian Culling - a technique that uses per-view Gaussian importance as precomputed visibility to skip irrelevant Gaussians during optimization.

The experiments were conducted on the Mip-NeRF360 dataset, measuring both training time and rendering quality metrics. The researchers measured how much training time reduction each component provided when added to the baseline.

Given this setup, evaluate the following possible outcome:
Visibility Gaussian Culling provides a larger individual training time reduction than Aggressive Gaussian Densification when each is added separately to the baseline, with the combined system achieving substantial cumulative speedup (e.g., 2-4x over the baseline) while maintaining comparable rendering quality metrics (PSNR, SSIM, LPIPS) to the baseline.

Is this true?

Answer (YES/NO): NO